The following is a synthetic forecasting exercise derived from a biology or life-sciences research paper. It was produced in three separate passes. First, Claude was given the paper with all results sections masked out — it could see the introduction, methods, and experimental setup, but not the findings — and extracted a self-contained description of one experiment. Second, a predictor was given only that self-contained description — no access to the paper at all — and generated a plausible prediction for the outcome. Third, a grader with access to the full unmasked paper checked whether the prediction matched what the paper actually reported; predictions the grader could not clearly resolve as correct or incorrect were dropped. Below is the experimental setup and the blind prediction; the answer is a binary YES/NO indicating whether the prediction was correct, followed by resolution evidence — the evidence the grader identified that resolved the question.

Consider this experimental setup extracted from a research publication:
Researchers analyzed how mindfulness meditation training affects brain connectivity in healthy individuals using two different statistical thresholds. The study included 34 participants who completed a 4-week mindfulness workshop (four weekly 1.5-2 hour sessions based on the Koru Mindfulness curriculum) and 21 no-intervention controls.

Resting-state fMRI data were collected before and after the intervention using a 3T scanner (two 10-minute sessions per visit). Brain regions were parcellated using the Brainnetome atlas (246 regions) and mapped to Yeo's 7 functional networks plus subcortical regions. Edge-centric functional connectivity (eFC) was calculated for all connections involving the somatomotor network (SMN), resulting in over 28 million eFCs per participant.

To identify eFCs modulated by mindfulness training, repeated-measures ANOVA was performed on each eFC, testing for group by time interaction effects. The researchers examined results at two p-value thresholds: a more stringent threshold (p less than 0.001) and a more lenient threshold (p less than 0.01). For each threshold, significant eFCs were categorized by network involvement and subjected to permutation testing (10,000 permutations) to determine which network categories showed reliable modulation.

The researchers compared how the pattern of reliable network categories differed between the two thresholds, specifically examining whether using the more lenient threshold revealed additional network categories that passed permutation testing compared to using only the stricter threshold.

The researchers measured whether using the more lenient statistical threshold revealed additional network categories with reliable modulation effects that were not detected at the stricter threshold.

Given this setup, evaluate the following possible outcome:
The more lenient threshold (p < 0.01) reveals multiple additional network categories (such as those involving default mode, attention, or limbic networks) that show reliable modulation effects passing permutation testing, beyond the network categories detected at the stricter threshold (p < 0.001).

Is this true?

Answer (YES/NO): NO